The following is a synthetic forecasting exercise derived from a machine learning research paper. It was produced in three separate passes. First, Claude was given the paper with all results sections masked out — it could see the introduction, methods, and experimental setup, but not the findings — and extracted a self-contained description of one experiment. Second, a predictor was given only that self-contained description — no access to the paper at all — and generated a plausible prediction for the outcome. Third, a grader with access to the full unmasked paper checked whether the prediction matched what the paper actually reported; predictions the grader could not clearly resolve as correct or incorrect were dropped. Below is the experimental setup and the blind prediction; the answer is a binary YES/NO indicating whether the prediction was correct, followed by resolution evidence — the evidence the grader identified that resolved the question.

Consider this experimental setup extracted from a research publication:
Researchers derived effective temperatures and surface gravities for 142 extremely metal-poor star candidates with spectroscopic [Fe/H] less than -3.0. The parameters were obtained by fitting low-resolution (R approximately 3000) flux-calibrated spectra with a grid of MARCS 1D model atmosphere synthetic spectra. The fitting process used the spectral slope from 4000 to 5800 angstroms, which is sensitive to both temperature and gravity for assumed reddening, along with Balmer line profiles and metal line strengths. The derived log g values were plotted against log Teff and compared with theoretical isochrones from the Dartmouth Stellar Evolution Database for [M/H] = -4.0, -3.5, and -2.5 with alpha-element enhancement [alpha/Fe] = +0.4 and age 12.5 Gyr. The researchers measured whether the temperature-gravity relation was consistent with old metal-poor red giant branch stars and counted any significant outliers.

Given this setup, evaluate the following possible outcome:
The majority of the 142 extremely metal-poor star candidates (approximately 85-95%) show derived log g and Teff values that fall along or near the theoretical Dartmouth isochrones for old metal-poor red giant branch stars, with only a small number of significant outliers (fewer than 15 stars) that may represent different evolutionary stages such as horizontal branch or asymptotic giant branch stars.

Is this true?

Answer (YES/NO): NO